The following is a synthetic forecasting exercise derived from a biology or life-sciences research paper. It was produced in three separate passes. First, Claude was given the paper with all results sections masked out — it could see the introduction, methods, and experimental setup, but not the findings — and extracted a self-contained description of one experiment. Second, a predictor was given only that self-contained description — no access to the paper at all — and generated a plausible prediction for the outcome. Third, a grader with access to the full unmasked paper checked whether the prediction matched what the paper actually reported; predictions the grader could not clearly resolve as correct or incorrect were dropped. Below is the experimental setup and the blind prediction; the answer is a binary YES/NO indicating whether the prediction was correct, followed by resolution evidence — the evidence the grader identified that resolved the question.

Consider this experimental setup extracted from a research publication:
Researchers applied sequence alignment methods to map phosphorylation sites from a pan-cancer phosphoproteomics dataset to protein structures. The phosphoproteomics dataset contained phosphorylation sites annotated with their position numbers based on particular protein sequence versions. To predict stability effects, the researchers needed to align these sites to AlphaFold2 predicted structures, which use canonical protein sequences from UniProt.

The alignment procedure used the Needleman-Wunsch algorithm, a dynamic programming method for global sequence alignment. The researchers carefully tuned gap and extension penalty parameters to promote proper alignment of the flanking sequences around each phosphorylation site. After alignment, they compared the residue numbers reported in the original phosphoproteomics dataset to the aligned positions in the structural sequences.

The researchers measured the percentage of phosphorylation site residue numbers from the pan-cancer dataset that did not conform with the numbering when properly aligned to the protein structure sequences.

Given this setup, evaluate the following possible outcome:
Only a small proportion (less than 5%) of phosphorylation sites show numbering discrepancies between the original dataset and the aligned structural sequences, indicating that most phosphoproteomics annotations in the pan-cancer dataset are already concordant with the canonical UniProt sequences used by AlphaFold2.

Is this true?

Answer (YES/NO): NO